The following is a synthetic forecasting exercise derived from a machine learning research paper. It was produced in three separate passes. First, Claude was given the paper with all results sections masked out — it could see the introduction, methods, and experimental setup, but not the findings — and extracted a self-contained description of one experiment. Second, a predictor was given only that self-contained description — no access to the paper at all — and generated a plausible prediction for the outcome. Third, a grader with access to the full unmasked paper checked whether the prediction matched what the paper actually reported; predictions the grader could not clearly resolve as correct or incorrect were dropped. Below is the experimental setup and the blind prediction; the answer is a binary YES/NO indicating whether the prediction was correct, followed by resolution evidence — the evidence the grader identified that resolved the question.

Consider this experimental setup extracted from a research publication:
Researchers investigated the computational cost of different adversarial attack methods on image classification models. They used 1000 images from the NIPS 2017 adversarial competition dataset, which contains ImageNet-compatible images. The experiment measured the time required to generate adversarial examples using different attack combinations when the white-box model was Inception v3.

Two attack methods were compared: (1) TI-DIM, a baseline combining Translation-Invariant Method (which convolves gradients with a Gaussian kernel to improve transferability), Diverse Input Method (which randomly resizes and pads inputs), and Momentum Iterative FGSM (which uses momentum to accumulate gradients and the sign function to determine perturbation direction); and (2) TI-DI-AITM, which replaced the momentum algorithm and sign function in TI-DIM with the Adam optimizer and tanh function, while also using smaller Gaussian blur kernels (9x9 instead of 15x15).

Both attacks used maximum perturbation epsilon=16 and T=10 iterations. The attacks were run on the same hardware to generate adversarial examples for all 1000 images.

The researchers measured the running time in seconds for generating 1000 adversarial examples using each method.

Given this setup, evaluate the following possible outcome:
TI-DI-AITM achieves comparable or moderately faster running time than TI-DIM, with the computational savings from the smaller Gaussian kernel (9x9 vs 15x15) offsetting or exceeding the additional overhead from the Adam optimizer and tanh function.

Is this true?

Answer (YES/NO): YES